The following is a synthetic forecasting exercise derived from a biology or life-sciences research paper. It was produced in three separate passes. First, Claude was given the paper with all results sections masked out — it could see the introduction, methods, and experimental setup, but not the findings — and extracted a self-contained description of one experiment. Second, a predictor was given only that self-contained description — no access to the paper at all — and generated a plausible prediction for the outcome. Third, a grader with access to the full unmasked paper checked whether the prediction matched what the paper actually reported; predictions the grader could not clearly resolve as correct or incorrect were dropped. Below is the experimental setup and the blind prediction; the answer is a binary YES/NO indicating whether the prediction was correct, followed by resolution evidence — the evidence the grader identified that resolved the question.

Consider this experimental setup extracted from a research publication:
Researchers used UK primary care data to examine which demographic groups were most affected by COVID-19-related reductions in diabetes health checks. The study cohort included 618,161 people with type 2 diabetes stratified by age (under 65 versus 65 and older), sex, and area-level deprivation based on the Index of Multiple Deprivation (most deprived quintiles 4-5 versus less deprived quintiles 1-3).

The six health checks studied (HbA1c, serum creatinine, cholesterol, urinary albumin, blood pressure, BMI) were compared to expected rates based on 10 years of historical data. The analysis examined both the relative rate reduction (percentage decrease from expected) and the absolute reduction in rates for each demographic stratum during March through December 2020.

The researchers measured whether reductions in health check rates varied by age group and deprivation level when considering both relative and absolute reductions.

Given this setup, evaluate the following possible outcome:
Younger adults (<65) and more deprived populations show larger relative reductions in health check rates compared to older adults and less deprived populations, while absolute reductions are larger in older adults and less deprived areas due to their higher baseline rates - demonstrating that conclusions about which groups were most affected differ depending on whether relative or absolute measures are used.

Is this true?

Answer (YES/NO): NO